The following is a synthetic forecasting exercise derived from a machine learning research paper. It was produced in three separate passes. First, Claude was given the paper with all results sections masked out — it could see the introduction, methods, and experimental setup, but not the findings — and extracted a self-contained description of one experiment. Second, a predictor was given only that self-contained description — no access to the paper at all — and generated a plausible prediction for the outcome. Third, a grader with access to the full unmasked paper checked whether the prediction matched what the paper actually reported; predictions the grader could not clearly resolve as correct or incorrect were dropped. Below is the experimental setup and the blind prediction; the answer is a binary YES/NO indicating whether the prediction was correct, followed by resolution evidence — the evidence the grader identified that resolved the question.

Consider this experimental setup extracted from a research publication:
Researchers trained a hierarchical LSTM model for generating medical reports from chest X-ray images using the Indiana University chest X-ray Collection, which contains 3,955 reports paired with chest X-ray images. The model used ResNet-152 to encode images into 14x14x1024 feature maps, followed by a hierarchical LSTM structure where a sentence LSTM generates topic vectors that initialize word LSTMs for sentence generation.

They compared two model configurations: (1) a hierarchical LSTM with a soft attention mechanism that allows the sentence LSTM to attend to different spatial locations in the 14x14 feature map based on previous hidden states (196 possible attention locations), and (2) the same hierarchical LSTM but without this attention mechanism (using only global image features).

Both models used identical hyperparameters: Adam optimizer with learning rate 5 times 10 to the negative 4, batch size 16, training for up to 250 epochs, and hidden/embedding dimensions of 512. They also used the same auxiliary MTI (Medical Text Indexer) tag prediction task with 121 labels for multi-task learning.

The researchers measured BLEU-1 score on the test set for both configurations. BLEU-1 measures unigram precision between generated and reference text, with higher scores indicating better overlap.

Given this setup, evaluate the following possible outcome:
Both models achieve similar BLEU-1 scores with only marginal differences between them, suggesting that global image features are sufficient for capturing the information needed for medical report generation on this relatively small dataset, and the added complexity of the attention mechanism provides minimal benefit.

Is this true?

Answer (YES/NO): YES